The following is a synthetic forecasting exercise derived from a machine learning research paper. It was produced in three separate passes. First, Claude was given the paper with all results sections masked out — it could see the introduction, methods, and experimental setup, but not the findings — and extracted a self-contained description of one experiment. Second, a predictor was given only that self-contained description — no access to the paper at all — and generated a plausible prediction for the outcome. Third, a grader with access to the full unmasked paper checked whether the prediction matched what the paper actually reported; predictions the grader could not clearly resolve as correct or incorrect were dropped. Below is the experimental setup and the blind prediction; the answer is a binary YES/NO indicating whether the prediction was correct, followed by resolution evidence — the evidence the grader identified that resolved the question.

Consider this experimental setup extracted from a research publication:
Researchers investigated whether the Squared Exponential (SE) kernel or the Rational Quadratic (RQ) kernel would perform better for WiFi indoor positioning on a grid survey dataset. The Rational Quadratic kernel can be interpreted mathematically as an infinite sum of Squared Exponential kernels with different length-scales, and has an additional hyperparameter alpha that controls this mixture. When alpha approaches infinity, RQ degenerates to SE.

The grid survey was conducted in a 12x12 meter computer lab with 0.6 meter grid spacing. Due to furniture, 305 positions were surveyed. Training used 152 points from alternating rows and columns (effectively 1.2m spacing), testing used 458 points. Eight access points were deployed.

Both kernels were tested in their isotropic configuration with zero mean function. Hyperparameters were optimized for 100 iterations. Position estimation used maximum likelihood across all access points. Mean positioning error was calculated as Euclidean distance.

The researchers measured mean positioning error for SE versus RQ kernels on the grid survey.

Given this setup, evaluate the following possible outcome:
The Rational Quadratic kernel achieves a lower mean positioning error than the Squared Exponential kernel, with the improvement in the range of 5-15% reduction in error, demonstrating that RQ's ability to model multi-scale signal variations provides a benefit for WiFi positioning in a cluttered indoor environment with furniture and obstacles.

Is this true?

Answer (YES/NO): YES